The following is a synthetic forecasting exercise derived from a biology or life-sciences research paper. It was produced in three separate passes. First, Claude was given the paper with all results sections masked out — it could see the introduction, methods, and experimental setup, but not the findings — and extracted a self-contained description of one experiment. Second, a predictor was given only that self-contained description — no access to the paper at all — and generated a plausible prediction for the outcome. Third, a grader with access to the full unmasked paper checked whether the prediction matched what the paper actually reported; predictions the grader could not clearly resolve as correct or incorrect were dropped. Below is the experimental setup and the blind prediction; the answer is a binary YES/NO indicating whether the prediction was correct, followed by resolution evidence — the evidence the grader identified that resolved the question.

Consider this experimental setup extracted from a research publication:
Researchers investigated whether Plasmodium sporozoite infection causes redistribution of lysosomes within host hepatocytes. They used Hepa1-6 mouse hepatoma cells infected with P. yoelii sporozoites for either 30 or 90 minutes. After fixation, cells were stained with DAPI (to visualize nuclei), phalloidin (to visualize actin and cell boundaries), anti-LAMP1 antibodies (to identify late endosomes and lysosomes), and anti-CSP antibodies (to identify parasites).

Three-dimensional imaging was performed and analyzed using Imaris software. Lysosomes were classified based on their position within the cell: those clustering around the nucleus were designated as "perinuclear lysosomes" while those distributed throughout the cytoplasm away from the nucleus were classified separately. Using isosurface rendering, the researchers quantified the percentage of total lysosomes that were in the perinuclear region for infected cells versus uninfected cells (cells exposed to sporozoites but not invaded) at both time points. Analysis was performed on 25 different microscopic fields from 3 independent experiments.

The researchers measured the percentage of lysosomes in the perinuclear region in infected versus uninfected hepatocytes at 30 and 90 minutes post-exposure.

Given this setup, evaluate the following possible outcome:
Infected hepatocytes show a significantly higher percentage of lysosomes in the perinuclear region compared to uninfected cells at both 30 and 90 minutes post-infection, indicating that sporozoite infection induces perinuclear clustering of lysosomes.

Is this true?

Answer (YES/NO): NO